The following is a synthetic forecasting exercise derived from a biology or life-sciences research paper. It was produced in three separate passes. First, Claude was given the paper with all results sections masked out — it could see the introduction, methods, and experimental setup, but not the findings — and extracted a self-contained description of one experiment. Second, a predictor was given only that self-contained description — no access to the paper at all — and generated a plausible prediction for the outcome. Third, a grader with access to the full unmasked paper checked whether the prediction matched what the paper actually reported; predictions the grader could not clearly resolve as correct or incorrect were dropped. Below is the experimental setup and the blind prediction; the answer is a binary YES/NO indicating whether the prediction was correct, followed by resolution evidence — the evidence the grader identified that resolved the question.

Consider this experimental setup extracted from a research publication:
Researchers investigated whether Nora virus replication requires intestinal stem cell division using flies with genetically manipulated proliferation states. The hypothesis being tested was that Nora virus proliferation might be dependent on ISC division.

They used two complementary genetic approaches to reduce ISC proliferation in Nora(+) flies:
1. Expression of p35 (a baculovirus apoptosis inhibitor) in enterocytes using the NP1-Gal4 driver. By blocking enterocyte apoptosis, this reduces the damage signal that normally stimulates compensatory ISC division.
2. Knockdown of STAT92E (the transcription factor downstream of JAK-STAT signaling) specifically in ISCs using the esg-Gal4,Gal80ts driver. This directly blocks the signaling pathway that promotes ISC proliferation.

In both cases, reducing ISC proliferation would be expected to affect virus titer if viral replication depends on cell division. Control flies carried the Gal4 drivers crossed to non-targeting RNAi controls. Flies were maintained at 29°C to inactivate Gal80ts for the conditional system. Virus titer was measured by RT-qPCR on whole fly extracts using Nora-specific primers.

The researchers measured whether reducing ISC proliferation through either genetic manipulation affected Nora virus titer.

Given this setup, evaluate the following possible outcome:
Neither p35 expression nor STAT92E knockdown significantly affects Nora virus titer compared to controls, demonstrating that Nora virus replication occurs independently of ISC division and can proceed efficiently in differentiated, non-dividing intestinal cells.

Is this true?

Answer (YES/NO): NO